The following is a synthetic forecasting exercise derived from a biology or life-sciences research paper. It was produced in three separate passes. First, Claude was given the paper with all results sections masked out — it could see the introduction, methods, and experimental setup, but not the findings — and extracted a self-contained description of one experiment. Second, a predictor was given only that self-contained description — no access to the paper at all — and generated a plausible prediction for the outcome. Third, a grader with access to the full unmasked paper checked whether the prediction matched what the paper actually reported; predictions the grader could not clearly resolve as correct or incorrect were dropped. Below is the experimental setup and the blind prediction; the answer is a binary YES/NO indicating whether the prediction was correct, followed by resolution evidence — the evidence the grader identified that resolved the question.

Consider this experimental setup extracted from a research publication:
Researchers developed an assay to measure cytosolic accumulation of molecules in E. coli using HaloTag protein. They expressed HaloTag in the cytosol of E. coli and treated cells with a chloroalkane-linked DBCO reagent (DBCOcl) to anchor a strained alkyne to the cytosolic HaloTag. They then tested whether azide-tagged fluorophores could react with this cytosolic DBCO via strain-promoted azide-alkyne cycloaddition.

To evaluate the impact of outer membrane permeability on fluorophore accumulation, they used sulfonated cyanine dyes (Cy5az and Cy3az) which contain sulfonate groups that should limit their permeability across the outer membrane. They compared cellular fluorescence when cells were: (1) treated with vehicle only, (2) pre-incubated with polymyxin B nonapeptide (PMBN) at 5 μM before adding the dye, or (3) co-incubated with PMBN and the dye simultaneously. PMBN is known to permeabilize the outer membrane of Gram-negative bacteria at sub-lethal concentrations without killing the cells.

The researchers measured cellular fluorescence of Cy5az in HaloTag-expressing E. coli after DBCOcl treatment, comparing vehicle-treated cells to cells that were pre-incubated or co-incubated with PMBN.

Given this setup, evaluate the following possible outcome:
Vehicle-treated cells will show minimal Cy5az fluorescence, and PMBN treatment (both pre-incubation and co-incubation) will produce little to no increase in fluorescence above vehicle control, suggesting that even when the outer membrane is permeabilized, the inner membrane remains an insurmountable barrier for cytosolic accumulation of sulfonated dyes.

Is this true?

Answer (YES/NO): NO